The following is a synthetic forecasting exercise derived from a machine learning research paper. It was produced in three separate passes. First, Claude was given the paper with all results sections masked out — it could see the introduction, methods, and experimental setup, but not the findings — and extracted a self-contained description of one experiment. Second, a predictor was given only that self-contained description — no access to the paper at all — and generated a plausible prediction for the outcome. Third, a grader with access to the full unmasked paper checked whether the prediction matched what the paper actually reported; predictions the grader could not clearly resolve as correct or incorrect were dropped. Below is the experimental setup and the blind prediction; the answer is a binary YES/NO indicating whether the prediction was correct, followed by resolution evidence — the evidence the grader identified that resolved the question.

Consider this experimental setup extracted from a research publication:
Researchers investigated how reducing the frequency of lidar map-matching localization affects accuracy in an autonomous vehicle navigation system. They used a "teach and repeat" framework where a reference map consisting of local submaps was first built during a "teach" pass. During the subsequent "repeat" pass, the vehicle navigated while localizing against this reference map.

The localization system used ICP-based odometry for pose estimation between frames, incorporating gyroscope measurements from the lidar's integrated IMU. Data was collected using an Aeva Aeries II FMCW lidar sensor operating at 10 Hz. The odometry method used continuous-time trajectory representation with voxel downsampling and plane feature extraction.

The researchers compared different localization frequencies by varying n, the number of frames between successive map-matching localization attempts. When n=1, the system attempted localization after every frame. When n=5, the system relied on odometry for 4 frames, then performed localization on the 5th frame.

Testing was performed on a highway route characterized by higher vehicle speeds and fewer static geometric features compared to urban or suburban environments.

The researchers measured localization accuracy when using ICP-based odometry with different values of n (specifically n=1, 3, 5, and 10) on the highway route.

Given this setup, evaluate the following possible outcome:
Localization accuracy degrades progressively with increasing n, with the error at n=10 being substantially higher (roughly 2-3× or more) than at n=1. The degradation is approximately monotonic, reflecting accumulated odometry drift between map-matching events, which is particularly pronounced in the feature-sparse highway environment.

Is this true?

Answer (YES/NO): NO